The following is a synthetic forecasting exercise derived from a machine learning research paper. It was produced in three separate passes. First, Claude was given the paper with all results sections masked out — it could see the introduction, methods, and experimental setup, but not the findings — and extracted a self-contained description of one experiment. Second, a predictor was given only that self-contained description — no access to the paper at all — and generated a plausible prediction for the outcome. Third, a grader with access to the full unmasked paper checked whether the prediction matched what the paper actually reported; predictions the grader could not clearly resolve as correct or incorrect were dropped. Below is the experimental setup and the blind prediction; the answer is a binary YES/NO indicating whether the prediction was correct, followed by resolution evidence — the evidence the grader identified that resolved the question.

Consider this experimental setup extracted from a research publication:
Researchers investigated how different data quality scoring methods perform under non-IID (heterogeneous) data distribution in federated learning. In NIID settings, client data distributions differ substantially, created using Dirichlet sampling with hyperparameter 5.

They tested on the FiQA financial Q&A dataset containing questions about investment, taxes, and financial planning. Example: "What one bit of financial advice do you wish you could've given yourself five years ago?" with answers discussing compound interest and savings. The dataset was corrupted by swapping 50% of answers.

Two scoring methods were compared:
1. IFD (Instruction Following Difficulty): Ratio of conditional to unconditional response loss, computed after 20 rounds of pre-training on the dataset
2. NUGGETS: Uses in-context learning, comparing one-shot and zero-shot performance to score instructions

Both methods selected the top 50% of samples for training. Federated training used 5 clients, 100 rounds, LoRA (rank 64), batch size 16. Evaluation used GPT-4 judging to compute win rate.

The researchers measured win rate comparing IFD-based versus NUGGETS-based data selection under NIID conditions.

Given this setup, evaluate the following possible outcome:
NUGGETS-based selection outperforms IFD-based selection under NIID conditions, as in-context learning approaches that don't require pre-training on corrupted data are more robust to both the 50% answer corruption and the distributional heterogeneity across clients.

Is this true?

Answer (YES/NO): NO